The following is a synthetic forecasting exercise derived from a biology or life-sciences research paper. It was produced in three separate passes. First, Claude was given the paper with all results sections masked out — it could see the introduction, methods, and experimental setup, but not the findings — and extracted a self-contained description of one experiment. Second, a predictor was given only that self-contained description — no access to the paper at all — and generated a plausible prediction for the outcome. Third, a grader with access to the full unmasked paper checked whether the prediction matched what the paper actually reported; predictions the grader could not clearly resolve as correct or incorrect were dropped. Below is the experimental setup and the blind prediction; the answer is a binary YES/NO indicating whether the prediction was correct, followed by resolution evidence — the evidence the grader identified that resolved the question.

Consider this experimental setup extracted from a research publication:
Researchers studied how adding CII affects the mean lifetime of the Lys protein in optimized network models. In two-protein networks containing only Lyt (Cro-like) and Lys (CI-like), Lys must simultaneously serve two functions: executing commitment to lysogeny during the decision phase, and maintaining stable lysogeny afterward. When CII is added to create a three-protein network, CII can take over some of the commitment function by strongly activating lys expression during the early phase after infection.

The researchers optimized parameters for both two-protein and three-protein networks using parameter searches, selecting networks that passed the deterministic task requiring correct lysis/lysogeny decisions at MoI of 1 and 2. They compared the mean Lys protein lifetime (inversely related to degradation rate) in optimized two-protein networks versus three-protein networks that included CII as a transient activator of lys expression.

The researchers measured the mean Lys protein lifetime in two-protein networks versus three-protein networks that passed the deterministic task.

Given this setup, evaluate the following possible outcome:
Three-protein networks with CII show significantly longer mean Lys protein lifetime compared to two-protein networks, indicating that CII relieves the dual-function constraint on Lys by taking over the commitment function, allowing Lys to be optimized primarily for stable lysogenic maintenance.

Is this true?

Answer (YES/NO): YES